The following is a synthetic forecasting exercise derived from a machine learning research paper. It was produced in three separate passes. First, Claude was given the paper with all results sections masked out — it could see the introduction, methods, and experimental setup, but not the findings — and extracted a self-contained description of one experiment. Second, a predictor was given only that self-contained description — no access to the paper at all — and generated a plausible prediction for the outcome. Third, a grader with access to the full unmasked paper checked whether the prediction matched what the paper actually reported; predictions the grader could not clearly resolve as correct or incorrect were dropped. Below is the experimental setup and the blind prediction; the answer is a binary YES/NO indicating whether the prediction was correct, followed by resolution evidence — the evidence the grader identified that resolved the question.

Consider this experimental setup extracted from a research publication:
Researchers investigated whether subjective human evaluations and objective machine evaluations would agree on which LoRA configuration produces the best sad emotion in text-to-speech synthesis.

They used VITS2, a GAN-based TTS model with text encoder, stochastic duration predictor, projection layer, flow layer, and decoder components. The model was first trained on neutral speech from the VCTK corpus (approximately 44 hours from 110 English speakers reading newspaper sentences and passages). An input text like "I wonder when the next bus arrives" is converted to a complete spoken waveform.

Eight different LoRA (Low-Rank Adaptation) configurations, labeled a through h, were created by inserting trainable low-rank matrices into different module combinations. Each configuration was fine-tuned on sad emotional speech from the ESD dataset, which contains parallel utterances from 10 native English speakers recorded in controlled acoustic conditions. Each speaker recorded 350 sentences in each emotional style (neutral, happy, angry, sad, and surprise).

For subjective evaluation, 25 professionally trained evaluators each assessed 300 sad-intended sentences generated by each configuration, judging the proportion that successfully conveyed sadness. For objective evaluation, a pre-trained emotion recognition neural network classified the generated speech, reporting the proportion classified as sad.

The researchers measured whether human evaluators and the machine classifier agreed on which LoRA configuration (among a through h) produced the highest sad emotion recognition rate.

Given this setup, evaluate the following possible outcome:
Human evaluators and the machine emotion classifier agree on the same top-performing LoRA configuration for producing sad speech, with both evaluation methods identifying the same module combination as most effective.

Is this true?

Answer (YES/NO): NO